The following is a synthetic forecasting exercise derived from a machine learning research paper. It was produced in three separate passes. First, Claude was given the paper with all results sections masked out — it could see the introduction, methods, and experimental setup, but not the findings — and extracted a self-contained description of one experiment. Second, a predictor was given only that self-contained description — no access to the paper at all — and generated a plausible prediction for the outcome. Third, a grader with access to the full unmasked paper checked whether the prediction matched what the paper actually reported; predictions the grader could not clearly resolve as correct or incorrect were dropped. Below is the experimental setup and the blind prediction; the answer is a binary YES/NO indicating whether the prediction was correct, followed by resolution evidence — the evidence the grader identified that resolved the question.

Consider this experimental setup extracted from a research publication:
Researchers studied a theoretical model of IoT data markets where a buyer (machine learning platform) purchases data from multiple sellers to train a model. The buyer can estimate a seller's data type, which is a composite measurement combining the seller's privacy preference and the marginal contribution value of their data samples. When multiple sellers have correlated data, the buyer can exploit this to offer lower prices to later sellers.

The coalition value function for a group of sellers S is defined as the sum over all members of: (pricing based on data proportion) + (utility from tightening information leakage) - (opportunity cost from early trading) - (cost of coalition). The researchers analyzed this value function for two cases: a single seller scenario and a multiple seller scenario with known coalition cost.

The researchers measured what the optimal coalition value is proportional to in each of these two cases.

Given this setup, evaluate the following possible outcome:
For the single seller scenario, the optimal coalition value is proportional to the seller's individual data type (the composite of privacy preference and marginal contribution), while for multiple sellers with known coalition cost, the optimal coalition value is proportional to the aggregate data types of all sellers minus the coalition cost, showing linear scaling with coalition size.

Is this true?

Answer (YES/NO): NO